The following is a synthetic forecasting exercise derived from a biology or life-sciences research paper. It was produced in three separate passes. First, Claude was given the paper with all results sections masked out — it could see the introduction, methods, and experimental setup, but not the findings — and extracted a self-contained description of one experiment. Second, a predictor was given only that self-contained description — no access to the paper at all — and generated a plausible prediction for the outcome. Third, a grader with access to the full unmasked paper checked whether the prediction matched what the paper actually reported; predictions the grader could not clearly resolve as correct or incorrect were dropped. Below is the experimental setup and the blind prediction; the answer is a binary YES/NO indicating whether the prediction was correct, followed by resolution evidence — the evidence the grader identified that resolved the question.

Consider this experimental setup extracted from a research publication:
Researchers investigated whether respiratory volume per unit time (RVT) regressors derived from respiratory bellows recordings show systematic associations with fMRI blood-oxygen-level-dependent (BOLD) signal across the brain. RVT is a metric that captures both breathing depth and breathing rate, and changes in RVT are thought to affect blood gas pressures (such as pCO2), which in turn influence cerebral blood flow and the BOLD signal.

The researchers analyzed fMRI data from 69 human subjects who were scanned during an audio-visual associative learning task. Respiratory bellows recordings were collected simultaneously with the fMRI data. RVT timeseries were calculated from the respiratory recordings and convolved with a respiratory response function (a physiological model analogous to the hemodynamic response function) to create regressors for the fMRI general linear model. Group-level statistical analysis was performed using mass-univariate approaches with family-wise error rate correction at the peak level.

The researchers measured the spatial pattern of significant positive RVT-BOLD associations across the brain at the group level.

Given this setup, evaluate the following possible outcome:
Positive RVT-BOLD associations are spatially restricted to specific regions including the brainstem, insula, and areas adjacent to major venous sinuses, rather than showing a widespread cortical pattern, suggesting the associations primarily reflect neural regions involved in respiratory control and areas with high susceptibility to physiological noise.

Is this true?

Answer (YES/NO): NO